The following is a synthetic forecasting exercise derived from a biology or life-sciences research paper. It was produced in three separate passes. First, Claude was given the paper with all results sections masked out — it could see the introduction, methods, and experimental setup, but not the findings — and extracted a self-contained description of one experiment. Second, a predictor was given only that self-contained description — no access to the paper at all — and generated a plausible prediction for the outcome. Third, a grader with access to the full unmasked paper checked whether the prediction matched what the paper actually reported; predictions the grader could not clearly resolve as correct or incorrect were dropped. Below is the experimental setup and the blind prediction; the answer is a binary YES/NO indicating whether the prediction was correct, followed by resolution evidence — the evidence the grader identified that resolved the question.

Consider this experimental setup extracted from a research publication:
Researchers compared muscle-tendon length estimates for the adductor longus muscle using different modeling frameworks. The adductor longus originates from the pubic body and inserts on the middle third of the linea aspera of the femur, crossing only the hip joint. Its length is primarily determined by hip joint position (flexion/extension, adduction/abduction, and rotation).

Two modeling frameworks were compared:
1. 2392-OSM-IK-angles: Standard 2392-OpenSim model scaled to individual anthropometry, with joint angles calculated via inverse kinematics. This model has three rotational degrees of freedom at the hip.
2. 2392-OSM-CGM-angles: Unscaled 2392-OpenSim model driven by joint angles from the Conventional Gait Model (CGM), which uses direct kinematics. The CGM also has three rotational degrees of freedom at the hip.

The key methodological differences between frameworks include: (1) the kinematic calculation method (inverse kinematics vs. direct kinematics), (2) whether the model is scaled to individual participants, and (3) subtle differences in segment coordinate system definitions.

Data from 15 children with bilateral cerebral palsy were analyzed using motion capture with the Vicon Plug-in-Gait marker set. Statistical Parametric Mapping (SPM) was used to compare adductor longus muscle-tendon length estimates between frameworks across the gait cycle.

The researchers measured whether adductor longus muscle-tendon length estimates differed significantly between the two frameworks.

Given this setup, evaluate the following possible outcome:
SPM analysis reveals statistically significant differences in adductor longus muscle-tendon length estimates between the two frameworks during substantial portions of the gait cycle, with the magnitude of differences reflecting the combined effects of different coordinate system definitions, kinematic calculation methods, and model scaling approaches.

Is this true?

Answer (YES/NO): YES